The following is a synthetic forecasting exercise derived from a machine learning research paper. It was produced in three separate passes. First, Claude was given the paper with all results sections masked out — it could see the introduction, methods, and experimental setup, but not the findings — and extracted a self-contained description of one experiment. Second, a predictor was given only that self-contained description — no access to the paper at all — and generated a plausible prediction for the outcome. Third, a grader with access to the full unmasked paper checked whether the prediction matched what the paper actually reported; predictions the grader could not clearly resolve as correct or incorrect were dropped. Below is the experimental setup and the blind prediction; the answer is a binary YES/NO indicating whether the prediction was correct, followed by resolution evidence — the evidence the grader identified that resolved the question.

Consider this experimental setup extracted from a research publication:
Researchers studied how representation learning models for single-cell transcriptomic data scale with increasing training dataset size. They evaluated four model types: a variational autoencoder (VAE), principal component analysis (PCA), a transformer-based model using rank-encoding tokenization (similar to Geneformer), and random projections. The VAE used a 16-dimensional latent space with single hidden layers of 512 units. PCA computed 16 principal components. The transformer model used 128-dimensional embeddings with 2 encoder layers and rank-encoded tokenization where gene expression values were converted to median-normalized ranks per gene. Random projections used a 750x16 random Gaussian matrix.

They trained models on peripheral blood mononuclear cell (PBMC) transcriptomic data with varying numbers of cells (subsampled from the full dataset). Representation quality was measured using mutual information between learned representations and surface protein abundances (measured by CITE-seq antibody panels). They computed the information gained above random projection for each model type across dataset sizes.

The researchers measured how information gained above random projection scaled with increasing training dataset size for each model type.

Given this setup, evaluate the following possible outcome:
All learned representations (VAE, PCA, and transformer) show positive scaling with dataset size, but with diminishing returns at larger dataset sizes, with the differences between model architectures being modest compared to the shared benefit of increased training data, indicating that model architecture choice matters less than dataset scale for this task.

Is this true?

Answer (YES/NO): NO